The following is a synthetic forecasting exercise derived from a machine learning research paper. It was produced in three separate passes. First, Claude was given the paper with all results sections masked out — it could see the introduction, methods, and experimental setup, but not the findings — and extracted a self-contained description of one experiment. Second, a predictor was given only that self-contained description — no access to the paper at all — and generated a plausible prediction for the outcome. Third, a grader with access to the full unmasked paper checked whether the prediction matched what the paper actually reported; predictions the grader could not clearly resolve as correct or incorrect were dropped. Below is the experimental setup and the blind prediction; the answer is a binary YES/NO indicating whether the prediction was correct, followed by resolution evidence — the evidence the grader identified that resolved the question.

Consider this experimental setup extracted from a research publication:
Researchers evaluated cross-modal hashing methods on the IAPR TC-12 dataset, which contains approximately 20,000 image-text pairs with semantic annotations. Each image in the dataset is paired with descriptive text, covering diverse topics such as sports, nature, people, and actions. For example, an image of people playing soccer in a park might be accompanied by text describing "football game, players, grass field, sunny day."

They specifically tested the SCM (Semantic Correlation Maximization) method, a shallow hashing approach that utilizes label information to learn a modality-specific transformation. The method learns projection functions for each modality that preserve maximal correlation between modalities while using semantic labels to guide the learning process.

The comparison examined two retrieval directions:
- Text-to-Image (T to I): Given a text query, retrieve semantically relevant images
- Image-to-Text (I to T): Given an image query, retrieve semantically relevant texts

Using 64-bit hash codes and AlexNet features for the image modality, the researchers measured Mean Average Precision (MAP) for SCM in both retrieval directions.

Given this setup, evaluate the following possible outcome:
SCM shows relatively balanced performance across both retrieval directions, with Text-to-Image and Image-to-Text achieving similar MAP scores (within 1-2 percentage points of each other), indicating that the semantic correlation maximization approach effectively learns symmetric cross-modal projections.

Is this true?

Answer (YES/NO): NO